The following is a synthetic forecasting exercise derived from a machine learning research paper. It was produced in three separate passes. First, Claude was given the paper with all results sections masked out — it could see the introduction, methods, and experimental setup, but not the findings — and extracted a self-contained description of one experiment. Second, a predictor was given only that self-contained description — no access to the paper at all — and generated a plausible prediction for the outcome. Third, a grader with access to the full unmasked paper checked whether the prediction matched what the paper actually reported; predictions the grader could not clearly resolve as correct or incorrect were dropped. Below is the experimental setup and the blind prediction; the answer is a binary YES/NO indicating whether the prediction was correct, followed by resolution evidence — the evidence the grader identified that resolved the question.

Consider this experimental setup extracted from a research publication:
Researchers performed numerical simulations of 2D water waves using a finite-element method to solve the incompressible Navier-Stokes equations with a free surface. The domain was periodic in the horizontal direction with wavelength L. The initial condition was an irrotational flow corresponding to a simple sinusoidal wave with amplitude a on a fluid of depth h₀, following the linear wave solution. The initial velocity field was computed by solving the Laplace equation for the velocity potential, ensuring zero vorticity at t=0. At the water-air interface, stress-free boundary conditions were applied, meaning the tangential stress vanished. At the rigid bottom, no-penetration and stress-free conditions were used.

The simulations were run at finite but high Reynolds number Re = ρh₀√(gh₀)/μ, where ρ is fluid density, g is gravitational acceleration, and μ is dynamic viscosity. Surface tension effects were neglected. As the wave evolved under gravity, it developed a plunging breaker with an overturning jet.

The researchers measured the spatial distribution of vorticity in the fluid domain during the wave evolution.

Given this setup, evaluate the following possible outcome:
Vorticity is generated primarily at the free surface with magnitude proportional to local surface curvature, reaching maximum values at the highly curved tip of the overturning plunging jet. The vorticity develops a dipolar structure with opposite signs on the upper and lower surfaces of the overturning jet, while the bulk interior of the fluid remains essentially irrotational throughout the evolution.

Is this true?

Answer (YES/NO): NO